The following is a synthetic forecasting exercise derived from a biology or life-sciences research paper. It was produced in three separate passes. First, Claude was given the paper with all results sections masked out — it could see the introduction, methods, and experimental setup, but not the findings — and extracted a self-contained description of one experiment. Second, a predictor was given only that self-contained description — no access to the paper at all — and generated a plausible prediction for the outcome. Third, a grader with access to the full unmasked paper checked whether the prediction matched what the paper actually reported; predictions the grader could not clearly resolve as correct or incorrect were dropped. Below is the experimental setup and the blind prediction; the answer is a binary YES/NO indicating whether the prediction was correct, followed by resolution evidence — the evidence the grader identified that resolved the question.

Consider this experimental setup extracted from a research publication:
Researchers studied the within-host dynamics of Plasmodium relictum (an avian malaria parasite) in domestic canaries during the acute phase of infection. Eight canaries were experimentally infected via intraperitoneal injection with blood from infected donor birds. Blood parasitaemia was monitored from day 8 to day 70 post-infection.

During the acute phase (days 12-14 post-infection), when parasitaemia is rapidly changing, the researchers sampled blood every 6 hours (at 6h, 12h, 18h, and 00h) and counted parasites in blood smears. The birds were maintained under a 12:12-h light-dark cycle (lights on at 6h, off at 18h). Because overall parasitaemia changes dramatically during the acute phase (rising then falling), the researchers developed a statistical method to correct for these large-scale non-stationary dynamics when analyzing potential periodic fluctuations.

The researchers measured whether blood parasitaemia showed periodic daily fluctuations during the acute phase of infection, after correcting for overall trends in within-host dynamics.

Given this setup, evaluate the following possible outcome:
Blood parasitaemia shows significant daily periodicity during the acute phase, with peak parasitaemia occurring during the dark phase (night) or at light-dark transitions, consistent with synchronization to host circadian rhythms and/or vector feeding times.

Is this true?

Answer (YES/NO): YES